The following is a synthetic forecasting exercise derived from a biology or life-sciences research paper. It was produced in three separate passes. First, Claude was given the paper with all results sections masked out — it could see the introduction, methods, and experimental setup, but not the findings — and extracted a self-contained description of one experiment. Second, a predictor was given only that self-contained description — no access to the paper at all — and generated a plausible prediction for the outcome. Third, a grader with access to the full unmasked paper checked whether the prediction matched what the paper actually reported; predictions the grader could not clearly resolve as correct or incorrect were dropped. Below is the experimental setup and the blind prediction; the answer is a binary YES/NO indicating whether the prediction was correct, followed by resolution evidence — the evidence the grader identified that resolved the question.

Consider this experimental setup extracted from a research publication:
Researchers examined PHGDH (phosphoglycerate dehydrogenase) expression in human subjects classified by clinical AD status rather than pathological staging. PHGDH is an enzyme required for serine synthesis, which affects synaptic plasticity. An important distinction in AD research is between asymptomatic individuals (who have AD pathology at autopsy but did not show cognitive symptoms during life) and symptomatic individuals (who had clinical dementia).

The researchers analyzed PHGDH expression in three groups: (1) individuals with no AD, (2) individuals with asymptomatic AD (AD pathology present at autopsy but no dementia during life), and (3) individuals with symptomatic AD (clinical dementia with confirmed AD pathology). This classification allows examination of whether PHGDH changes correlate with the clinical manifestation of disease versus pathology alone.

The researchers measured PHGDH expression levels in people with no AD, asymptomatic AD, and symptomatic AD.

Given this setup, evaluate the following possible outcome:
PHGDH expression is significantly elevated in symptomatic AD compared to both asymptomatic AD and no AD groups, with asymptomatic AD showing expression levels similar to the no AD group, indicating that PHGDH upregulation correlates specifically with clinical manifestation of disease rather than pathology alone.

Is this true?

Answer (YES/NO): NO